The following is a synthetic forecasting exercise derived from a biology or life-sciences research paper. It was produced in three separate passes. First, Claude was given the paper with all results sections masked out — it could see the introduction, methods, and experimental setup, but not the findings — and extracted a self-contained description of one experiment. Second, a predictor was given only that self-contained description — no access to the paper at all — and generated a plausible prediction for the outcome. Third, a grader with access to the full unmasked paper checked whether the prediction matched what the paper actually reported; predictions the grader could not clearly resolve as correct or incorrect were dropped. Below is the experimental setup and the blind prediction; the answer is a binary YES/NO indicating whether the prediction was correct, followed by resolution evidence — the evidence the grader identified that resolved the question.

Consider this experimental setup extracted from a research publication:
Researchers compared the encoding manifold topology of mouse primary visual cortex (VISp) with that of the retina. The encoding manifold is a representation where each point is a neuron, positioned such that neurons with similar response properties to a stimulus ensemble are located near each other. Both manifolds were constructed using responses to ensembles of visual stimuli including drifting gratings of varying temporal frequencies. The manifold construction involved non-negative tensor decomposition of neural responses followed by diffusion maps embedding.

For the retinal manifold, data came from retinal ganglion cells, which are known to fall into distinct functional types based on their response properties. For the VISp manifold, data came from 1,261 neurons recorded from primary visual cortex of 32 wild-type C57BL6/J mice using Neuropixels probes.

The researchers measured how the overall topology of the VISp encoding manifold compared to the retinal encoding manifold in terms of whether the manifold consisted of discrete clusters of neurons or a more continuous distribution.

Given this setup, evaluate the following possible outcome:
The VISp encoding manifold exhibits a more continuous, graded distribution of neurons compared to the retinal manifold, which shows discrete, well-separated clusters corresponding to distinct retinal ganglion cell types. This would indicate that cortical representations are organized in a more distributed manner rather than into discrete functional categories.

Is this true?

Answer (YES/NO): YES